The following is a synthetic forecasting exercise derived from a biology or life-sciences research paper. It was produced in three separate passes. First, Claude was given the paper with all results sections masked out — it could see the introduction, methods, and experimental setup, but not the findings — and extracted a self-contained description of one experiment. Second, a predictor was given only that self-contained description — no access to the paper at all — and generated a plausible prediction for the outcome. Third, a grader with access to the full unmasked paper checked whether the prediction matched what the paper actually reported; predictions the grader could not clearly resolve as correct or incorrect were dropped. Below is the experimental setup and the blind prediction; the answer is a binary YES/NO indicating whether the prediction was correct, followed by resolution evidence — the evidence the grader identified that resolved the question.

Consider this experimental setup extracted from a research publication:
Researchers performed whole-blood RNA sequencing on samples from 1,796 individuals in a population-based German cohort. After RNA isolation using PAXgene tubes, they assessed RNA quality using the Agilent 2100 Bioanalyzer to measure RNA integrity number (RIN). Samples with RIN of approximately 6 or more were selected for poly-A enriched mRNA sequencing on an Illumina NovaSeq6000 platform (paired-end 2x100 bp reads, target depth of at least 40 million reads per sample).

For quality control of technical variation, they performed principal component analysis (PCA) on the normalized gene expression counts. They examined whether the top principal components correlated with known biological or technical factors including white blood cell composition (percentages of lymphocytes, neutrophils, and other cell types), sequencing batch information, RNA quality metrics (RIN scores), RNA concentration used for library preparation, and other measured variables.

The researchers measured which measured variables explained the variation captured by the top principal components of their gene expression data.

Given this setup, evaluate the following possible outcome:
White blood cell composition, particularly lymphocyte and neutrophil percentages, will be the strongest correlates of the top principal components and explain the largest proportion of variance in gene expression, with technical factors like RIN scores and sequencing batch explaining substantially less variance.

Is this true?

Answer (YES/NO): NO